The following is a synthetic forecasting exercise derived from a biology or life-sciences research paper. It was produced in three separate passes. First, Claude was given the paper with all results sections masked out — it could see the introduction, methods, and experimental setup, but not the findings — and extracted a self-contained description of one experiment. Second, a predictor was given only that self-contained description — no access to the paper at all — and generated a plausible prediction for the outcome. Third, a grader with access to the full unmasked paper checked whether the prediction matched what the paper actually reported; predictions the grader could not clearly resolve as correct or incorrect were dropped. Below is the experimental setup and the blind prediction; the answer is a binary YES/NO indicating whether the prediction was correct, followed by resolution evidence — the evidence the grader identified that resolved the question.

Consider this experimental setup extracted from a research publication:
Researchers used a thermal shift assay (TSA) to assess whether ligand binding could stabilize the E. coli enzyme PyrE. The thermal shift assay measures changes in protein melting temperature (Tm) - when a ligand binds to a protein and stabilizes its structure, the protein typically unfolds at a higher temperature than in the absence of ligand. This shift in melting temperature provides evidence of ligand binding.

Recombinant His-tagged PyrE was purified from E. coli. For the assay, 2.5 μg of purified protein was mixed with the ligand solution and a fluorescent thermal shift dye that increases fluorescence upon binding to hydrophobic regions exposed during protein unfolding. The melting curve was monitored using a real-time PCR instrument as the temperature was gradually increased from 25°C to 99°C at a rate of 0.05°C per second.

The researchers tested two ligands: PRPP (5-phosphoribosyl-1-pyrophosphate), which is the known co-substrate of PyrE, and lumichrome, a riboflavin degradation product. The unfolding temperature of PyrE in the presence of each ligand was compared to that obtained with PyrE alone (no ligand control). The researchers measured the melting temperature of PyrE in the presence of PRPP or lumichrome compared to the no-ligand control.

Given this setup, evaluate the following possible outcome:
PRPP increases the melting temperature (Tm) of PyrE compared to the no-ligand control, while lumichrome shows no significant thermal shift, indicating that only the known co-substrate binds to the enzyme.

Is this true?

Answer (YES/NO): NO